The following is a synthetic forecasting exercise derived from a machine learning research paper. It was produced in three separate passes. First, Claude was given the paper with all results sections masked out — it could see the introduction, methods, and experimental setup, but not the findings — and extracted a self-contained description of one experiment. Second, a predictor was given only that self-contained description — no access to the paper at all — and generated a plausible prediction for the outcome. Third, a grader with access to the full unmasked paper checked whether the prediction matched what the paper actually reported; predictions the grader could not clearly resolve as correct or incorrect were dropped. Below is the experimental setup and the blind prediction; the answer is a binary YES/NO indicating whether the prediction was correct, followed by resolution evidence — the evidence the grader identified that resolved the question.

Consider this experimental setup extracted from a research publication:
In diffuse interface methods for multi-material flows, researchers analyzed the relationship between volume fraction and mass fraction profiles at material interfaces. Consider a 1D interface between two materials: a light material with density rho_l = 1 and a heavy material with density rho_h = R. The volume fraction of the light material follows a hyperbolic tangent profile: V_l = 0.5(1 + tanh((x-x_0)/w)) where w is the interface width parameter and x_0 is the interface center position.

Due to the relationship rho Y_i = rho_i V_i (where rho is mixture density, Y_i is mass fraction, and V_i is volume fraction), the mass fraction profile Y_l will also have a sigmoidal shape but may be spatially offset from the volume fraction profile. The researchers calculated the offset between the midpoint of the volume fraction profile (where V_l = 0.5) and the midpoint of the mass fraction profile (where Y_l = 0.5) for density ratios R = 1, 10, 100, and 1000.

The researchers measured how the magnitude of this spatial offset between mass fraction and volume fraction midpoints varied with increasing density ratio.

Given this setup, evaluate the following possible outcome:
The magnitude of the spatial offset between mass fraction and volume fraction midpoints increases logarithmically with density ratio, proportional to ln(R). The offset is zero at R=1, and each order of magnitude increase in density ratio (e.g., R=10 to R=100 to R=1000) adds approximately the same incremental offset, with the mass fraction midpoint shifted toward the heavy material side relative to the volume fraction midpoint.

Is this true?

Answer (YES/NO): YES